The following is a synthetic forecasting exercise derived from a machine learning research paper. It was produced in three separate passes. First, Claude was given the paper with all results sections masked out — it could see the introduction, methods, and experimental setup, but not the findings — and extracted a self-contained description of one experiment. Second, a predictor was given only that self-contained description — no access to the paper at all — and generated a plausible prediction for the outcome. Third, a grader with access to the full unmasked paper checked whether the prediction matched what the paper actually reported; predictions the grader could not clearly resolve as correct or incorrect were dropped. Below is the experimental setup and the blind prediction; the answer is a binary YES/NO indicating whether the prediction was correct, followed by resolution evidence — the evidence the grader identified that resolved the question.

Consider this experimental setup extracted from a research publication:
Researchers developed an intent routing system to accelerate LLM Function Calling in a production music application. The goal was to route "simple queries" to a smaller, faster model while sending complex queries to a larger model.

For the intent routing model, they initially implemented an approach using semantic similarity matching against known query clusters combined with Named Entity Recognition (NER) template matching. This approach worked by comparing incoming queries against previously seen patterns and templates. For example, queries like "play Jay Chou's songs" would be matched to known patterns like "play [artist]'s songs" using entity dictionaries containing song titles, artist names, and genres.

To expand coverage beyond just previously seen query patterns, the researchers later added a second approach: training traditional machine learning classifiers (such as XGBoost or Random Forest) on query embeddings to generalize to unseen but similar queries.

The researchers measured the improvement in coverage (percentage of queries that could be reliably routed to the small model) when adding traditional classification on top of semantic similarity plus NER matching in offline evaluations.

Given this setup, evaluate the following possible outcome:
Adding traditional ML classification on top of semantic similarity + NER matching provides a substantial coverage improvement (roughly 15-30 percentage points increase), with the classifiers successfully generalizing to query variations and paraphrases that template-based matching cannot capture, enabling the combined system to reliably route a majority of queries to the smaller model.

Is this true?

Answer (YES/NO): NO